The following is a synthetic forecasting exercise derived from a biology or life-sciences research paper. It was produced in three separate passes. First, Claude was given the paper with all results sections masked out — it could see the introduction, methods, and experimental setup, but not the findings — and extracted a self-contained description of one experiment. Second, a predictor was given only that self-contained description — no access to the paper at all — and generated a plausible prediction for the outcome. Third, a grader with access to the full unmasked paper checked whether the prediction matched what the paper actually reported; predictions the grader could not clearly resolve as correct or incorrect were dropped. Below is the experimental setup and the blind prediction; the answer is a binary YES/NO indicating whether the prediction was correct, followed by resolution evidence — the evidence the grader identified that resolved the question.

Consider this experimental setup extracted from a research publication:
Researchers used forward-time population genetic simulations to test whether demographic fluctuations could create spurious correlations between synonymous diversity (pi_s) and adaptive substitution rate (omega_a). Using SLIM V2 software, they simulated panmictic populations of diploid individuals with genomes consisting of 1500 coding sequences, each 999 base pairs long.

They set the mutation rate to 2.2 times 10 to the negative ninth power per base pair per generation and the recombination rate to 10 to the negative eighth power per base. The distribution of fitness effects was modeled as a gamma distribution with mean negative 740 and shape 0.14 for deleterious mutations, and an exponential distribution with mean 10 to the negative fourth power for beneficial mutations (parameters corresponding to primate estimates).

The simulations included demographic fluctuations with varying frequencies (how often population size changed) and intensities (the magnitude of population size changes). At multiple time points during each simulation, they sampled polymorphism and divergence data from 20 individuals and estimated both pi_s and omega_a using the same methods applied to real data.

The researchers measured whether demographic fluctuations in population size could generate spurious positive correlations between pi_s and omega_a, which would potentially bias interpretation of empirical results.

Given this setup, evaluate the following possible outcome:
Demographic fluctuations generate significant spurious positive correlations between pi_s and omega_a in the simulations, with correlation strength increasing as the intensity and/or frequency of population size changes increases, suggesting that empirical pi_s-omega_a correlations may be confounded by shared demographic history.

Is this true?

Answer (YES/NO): NO